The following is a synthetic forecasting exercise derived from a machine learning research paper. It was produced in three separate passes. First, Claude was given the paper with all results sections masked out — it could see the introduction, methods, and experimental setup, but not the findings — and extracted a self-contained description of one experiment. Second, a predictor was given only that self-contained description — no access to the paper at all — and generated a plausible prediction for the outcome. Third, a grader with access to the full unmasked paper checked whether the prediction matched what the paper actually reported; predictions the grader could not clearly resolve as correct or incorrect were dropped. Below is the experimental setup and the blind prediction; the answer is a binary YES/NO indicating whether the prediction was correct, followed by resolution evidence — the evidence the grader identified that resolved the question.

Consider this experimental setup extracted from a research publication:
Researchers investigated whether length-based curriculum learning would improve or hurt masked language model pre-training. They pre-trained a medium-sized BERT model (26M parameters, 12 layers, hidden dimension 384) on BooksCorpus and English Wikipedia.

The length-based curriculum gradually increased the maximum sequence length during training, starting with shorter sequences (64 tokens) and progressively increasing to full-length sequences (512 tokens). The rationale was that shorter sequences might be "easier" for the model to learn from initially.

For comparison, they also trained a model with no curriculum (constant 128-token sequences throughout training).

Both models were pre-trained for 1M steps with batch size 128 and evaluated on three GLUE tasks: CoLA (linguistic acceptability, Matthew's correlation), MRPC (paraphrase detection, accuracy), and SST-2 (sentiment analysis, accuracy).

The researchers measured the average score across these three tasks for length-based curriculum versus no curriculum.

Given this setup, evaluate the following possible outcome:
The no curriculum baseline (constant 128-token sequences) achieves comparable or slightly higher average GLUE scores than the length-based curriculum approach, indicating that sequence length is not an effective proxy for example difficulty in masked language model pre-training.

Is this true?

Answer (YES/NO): YES